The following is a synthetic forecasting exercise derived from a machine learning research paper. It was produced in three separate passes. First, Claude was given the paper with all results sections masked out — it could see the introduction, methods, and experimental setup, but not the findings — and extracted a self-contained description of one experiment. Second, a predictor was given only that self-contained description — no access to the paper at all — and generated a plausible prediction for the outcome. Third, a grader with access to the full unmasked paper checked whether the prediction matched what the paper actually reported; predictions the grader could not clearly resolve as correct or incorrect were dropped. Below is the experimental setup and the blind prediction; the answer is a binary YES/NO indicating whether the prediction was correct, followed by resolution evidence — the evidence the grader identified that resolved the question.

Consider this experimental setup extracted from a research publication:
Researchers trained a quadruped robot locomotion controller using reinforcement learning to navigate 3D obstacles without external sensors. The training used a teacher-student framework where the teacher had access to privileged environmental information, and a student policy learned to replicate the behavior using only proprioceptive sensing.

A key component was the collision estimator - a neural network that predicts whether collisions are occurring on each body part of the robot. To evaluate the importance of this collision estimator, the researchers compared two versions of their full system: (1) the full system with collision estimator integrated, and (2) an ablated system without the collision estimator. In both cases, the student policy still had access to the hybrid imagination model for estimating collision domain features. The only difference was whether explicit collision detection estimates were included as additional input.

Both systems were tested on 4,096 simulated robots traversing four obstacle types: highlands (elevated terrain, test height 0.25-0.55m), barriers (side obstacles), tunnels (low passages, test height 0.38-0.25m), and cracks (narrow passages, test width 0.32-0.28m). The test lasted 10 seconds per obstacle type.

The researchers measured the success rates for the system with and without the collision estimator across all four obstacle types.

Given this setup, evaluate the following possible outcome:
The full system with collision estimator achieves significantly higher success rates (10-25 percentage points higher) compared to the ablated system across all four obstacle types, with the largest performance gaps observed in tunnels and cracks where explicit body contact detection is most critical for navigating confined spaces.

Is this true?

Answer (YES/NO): NO